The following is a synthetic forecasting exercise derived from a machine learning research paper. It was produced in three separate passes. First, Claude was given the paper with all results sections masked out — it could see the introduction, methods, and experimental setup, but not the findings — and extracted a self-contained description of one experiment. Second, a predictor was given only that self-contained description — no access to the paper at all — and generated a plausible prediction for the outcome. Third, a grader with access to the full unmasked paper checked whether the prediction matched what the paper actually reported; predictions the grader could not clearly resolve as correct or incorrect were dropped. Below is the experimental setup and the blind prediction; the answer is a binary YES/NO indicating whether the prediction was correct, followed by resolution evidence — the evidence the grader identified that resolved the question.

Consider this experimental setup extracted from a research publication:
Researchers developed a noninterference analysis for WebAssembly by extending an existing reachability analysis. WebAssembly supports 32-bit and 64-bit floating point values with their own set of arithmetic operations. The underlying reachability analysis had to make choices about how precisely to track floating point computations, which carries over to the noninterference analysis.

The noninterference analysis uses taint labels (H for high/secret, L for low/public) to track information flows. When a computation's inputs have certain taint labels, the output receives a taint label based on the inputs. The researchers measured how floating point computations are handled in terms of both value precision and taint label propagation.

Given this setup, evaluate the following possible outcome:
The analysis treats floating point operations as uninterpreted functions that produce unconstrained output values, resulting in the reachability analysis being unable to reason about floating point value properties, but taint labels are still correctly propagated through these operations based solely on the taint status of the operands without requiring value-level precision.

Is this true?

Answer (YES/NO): NO